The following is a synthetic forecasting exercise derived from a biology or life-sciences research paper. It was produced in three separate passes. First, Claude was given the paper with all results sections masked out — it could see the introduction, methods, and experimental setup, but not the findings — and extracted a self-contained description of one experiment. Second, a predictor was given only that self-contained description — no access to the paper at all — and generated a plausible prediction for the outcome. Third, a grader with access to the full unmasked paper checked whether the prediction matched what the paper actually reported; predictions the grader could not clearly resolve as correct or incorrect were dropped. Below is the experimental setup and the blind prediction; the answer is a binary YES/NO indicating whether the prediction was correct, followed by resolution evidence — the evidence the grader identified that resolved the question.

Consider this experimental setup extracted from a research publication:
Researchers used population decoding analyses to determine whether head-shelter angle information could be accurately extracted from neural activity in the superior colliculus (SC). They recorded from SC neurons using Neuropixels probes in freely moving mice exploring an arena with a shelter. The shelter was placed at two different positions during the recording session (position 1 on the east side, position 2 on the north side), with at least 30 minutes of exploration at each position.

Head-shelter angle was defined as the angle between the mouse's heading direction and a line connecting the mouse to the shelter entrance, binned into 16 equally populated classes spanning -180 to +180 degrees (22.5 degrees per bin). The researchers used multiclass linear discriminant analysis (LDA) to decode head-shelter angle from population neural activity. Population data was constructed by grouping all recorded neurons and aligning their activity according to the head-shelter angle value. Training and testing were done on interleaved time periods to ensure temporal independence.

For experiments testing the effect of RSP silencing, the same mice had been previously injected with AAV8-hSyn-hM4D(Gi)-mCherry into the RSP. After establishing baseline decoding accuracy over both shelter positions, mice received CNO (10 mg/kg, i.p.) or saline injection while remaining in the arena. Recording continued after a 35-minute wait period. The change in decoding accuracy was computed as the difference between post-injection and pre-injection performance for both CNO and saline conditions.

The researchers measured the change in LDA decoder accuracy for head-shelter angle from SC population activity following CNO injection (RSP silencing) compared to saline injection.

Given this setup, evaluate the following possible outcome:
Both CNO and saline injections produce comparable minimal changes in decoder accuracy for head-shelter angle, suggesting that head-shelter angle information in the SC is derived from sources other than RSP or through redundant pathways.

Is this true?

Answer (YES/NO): NO